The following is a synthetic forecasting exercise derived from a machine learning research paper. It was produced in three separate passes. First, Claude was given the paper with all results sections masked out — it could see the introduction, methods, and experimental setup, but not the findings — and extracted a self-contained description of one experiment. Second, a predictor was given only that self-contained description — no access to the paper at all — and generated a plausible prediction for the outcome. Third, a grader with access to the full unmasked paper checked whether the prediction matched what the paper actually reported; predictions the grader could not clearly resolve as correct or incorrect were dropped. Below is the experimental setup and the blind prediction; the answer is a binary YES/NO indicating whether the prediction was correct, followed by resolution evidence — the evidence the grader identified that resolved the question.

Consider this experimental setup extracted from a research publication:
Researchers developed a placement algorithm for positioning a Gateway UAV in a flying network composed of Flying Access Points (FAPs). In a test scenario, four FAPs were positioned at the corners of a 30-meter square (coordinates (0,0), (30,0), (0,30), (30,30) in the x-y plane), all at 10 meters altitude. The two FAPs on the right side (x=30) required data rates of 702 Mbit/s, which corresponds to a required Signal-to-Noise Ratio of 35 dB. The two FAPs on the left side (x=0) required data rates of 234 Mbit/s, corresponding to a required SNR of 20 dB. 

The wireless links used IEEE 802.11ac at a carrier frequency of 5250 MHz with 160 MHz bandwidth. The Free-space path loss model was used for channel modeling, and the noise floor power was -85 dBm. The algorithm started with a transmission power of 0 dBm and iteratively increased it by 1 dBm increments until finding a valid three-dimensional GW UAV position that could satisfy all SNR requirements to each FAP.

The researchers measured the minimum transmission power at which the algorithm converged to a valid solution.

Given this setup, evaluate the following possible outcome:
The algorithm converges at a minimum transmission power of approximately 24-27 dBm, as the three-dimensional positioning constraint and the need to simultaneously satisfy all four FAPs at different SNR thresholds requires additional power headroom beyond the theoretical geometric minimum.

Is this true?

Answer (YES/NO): NO